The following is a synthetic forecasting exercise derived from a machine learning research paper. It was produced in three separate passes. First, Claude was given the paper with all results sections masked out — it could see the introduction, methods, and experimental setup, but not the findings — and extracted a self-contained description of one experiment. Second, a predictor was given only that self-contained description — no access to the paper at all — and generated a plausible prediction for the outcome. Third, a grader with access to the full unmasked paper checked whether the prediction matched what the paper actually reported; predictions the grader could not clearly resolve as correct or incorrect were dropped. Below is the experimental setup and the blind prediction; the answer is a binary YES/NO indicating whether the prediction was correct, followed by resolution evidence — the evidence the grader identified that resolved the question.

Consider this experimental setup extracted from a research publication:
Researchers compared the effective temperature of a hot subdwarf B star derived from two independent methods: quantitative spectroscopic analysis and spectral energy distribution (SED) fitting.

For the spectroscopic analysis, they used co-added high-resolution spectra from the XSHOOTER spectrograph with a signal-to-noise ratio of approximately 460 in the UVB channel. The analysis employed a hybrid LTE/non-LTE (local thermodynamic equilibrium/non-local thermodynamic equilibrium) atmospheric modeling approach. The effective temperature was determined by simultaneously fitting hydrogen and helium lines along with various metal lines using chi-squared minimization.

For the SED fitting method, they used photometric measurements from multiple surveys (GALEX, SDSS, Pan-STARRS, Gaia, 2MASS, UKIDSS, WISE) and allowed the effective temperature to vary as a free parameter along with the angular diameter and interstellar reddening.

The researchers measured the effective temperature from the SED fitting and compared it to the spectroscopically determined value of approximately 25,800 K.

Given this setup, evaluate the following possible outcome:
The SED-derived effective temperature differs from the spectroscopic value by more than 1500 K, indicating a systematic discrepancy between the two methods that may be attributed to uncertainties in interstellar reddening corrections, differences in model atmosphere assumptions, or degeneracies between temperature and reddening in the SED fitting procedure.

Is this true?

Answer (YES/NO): NO